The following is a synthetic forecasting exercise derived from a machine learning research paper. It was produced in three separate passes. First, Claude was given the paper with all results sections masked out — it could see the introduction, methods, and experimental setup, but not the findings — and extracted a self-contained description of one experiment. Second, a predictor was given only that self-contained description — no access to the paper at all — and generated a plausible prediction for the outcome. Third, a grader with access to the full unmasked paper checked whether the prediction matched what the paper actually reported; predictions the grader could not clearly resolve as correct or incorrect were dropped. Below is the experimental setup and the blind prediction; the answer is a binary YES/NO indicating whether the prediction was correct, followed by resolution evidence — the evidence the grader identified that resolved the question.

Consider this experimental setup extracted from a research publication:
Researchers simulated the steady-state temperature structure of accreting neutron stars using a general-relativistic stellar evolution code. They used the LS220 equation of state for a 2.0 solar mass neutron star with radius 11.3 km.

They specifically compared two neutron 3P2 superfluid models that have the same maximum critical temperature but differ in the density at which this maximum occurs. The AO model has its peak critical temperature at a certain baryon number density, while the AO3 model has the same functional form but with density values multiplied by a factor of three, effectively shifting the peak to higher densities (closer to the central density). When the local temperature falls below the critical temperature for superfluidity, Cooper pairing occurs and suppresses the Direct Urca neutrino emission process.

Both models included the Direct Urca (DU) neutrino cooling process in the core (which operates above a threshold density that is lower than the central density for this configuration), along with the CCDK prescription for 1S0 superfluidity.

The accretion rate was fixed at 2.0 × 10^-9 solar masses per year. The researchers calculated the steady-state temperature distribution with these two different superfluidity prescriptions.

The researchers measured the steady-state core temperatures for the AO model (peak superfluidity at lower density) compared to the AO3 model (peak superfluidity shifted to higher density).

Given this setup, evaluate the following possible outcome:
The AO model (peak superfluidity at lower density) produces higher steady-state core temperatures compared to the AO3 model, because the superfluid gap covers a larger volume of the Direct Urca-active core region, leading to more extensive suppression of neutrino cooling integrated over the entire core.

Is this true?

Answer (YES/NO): NO